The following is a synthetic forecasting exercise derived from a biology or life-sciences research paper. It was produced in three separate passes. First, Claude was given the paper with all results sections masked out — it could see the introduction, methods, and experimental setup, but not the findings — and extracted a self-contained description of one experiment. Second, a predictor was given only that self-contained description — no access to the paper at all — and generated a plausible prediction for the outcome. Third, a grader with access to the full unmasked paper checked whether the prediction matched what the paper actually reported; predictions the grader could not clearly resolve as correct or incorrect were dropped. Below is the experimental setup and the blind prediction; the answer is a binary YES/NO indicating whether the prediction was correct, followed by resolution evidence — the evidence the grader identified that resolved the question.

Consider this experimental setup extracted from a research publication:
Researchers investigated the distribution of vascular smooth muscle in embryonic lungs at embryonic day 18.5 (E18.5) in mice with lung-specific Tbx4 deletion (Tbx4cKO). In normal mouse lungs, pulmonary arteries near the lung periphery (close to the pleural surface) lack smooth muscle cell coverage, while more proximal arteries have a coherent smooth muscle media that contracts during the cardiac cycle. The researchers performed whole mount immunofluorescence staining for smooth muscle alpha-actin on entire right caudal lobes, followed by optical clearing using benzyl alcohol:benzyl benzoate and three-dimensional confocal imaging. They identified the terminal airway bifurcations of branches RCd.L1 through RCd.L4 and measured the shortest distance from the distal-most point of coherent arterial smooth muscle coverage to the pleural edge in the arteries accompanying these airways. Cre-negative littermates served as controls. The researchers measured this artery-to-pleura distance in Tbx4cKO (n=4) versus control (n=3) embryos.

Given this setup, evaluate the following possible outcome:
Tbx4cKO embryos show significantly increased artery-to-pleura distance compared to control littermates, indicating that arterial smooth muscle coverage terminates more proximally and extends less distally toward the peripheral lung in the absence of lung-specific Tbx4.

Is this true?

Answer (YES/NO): NO